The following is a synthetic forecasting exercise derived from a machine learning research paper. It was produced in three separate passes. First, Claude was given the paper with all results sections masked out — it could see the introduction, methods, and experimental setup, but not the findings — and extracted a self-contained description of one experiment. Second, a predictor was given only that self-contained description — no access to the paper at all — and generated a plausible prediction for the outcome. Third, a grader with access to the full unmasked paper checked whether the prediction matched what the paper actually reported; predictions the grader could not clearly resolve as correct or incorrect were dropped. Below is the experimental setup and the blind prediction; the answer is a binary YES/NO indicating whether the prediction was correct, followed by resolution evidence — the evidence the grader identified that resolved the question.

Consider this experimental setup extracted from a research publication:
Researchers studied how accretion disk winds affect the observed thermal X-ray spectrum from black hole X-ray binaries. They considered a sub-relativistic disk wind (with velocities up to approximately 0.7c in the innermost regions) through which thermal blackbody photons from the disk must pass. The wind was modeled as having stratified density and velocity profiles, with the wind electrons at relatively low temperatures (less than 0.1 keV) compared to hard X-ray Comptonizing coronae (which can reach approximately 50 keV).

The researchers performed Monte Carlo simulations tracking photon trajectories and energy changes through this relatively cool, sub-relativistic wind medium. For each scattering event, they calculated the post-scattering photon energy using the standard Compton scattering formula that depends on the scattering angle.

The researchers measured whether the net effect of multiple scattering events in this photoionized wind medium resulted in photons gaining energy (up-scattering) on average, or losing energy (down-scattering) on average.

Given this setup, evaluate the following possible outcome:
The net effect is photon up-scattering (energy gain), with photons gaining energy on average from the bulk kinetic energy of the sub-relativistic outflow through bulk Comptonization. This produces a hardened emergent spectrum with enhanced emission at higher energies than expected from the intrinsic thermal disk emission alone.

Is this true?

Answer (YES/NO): NO